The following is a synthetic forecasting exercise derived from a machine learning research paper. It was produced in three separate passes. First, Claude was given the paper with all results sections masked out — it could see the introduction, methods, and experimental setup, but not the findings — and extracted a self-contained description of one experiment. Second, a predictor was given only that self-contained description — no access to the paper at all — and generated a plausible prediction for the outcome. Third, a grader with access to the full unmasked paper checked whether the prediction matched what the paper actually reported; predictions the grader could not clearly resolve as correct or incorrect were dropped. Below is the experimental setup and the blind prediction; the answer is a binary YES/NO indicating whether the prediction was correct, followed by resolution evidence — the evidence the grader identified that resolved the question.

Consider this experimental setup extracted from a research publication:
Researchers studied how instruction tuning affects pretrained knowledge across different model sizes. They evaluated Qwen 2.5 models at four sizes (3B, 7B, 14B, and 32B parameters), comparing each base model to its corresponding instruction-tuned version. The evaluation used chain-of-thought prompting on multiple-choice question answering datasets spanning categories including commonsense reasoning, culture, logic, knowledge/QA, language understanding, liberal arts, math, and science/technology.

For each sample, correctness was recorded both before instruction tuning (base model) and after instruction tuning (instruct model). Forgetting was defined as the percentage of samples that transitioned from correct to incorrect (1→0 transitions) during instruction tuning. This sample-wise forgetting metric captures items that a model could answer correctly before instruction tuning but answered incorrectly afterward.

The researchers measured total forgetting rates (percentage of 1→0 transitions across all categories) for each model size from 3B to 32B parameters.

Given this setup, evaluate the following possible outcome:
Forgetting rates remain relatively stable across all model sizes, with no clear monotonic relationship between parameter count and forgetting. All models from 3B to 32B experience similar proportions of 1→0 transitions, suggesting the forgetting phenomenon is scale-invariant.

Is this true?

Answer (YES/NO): NO